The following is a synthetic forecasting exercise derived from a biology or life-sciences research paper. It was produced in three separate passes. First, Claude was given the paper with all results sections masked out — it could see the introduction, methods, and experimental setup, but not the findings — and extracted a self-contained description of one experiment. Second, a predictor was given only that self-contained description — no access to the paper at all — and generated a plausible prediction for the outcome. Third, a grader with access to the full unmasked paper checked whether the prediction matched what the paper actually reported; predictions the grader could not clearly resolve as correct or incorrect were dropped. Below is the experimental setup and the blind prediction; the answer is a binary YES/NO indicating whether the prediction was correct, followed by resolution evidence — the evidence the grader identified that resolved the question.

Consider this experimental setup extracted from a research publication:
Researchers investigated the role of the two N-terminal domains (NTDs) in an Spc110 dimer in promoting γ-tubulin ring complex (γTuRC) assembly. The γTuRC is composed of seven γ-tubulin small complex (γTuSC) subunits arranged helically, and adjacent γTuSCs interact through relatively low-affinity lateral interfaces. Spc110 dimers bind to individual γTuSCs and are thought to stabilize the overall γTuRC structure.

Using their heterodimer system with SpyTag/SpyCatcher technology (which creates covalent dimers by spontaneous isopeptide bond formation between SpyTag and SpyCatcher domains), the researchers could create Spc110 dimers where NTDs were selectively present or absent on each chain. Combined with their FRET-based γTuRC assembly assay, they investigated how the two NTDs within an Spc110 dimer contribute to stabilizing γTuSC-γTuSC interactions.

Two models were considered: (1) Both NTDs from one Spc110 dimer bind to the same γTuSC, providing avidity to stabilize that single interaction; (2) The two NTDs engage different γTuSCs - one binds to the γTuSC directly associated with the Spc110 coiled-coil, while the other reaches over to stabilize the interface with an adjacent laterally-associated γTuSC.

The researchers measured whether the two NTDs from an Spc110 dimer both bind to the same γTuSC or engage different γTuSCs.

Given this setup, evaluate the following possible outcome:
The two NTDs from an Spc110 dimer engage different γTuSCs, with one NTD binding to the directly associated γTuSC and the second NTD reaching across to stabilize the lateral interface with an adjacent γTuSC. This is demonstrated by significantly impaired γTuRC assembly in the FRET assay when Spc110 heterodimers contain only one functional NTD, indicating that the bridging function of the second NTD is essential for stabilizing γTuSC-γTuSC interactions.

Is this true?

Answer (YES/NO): YES